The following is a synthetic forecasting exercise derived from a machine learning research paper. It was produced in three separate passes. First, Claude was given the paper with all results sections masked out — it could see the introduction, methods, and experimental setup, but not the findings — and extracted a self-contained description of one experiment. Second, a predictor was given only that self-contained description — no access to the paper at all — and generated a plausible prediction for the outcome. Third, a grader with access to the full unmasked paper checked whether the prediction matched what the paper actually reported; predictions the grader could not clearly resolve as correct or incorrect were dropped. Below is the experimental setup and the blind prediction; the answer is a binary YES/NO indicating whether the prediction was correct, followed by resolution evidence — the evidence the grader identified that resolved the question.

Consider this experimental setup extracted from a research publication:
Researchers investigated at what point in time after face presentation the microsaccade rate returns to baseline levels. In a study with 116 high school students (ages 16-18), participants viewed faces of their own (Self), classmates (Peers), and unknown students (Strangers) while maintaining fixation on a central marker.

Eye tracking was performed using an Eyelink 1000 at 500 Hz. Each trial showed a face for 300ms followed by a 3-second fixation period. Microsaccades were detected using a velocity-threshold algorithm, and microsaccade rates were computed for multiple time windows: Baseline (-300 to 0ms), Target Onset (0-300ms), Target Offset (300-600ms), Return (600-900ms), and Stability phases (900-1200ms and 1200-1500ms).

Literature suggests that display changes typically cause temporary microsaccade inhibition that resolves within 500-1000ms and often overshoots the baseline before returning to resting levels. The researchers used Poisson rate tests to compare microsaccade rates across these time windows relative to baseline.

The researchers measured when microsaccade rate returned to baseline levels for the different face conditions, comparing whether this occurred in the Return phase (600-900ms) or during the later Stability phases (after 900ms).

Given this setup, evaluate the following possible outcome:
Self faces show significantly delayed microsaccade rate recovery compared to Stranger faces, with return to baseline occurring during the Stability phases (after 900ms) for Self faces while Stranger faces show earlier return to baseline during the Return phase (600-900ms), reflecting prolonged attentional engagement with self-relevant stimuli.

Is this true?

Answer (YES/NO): NO